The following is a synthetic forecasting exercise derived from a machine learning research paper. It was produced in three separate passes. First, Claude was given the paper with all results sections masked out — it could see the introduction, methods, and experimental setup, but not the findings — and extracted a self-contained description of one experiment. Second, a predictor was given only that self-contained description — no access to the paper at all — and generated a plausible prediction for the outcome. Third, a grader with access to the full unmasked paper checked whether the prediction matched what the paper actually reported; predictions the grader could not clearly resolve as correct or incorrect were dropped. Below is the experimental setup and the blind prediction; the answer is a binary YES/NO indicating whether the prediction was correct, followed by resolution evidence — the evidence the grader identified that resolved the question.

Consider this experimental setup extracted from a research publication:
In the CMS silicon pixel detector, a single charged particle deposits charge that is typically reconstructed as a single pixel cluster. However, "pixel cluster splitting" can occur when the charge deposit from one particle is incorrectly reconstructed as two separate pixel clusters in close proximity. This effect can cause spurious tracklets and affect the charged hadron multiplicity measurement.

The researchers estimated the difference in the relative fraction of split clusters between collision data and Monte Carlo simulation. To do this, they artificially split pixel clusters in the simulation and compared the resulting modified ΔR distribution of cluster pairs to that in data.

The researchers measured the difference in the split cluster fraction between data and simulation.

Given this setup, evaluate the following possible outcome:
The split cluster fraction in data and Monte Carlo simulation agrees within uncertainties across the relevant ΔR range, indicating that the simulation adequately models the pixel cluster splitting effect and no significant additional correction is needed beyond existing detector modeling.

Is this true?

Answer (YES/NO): NO